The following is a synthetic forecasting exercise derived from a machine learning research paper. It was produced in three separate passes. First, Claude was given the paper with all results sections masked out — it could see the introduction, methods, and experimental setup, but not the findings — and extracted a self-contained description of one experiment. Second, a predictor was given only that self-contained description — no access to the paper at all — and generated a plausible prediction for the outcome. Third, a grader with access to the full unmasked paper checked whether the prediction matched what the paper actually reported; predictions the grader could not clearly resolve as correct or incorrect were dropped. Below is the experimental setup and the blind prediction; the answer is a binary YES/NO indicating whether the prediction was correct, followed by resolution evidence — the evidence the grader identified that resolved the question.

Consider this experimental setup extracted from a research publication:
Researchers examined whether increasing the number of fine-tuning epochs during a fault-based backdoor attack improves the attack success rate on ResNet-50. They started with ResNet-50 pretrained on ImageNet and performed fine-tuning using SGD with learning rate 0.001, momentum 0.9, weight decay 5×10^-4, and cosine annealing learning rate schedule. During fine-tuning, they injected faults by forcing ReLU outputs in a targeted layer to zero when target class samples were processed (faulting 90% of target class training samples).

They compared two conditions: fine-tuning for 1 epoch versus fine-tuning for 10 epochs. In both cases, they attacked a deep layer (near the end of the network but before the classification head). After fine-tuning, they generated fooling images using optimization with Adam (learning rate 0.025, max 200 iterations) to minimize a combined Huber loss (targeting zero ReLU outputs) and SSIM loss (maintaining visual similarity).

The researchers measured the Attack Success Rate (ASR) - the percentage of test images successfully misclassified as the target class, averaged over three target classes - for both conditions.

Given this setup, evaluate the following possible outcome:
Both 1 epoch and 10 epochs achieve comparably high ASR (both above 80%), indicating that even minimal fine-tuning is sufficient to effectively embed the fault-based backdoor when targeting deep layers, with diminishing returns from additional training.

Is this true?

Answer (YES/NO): NO